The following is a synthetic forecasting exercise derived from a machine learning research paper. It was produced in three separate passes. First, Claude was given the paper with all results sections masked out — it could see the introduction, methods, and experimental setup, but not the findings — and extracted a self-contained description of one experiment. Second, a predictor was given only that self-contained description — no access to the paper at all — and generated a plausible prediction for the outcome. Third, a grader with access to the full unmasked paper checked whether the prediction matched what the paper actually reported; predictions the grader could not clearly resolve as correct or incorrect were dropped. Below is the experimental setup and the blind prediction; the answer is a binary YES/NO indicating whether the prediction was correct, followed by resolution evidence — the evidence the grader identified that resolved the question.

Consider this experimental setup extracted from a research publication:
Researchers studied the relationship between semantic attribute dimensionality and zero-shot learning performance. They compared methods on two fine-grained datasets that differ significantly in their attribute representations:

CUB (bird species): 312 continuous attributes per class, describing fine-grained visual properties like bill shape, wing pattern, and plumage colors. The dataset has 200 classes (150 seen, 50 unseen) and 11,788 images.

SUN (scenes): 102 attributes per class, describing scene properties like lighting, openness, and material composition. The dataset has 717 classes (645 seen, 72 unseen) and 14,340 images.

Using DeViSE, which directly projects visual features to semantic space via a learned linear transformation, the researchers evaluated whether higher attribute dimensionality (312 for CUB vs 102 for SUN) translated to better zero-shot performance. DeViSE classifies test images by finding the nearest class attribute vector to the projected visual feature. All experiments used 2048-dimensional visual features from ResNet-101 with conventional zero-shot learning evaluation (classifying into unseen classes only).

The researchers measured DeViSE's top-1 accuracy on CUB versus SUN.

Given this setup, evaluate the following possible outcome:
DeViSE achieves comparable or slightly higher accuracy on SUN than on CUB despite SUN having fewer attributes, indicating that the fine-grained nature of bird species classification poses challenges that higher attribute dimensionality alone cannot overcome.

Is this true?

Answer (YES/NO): YES